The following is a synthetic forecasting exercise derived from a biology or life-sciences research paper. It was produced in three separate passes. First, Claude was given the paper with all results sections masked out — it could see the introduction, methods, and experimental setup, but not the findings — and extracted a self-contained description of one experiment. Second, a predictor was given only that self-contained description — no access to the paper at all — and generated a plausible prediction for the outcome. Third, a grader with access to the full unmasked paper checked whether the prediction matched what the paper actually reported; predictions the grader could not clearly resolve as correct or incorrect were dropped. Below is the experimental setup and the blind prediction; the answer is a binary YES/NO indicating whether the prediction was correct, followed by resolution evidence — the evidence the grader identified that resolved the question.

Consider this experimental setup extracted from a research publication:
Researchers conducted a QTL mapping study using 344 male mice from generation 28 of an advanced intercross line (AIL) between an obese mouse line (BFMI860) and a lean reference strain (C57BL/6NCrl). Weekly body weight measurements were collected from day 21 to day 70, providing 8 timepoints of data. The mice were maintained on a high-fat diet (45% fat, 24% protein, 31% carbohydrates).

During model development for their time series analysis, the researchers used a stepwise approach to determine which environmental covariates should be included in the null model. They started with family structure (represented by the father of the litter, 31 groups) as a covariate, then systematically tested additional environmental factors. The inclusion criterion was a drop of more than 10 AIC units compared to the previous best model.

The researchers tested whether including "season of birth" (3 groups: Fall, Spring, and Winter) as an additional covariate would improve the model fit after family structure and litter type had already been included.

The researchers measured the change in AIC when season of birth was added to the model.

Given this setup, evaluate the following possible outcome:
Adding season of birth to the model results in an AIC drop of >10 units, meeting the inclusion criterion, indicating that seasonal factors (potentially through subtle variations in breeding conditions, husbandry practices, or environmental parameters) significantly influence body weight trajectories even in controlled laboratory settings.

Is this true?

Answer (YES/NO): NO